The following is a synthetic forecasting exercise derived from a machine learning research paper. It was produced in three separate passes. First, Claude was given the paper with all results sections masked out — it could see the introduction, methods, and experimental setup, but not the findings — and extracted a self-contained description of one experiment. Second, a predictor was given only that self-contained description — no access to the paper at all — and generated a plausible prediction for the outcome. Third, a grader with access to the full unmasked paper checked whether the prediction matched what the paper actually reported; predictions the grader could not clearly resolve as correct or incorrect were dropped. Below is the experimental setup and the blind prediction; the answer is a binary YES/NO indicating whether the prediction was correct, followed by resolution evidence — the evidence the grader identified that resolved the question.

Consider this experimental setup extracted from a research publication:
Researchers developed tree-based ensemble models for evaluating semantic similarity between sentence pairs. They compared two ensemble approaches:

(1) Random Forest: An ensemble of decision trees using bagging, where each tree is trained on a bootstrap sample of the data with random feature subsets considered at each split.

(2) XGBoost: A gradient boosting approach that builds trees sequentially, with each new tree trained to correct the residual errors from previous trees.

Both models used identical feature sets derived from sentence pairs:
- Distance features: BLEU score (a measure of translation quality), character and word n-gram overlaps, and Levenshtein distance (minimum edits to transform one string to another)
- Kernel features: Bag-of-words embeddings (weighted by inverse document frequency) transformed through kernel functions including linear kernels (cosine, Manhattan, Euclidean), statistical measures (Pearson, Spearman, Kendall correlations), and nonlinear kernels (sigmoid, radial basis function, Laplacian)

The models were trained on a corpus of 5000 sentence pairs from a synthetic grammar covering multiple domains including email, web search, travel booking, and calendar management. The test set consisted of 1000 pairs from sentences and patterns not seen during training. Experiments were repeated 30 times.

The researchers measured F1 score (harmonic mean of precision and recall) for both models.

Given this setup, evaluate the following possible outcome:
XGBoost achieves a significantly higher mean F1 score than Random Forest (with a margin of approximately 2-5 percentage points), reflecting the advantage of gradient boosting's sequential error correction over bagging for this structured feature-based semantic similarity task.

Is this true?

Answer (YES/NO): NO